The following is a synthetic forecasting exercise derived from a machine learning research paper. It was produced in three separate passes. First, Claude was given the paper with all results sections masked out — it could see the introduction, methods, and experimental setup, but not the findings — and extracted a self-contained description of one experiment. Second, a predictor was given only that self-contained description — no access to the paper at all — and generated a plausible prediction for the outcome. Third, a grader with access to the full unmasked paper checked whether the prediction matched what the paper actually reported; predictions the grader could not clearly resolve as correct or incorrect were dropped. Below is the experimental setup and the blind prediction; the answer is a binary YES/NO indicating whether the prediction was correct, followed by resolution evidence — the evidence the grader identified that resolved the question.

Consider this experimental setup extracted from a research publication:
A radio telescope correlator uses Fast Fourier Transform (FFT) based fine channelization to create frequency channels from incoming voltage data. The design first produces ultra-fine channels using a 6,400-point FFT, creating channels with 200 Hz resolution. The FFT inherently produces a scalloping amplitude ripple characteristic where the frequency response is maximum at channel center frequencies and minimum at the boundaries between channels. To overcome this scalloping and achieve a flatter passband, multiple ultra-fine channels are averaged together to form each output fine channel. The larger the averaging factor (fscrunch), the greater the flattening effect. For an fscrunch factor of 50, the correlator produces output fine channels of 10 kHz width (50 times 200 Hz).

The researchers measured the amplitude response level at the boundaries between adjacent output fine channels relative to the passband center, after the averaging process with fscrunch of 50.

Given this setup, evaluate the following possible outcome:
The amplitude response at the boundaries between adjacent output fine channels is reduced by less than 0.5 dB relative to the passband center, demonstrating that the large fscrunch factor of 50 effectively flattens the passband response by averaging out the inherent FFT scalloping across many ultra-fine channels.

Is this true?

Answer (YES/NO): NO